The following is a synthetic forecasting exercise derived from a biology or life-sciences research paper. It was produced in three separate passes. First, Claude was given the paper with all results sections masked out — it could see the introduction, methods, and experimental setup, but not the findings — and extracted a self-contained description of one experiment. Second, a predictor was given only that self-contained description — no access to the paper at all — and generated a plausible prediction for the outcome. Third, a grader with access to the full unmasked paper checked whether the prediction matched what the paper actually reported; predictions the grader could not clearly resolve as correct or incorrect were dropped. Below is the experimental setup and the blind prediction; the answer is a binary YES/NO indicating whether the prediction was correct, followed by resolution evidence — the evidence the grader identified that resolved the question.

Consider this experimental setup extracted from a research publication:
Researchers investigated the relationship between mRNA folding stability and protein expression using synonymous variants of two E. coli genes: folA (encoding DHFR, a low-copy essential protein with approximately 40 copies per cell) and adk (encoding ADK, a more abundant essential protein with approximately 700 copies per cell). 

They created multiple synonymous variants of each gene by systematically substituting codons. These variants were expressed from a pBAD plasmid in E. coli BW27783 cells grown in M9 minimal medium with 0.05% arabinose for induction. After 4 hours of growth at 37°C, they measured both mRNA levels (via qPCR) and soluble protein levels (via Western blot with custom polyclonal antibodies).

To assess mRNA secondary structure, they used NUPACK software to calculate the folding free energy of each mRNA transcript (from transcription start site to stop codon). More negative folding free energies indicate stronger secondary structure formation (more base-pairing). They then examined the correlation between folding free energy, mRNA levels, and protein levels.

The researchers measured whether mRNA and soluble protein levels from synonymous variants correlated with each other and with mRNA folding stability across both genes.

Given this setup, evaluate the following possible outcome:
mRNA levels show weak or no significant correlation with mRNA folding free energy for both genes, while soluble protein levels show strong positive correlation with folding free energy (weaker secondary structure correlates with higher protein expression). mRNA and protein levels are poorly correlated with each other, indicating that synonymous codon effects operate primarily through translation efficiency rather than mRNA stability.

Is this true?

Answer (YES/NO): NO